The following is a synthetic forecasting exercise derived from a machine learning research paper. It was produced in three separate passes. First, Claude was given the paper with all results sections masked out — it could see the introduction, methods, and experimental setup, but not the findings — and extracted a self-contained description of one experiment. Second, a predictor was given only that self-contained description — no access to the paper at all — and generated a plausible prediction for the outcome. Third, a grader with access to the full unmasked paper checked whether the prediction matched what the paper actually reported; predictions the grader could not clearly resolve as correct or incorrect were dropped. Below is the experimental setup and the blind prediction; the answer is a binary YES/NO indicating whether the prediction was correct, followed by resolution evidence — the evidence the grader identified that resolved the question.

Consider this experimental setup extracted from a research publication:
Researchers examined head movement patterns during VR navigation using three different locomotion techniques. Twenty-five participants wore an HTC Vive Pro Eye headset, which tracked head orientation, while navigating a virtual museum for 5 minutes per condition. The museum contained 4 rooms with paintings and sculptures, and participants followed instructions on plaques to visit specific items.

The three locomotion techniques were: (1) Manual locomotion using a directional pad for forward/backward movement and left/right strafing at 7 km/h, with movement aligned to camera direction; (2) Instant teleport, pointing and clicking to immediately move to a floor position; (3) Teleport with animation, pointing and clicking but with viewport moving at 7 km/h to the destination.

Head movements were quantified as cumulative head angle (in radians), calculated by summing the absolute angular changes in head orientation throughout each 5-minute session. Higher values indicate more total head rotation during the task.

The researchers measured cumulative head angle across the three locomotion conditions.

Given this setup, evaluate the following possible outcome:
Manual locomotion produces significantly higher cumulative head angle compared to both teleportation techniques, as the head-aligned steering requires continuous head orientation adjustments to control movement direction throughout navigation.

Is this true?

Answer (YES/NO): NO